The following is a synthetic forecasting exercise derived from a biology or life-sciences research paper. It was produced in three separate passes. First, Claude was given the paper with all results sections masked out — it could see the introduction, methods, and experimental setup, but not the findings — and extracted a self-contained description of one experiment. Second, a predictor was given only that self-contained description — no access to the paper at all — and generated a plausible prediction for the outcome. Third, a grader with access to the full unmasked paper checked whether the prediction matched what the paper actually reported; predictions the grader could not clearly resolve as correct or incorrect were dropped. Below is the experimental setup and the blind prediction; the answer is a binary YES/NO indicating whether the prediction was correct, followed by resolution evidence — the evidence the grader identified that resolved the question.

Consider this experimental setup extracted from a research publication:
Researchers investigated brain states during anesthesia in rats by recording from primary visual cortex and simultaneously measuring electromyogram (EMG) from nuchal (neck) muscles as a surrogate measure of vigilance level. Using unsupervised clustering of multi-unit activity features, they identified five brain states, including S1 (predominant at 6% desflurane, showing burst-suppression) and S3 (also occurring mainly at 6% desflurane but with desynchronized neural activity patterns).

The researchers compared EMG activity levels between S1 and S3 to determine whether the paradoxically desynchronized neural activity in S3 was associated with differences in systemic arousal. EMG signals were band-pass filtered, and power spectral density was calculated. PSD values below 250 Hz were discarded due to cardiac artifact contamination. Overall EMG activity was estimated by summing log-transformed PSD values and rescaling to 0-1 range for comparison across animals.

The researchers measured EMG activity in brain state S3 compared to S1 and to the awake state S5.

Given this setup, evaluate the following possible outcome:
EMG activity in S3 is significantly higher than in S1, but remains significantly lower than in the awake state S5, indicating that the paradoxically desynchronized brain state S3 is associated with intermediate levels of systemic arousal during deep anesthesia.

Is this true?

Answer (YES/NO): YES